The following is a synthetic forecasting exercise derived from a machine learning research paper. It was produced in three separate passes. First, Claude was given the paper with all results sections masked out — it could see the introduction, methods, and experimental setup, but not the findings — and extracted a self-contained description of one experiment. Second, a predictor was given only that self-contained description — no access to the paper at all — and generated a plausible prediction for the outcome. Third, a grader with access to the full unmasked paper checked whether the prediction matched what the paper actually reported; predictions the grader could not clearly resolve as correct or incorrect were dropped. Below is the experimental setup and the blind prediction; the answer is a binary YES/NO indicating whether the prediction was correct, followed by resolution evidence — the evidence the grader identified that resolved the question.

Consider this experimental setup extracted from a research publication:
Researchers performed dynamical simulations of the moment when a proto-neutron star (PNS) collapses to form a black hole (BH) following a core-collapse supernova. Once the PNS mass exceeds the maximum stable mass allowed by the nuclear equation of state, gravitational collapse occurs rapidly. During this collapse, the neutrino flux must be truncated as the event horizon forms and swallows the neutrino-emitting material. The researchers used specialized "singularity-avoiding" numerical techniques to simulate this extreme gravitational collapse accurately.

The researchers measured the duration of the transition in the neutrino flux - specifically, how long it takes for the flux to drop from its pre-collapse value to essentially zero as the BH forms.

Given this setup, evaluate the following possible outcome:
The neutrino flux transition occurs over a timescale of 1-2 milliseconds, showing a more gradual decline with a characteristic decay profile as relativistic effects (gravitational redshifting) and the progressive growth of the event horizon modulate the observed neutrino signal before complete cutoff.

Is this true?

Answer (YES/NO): NO